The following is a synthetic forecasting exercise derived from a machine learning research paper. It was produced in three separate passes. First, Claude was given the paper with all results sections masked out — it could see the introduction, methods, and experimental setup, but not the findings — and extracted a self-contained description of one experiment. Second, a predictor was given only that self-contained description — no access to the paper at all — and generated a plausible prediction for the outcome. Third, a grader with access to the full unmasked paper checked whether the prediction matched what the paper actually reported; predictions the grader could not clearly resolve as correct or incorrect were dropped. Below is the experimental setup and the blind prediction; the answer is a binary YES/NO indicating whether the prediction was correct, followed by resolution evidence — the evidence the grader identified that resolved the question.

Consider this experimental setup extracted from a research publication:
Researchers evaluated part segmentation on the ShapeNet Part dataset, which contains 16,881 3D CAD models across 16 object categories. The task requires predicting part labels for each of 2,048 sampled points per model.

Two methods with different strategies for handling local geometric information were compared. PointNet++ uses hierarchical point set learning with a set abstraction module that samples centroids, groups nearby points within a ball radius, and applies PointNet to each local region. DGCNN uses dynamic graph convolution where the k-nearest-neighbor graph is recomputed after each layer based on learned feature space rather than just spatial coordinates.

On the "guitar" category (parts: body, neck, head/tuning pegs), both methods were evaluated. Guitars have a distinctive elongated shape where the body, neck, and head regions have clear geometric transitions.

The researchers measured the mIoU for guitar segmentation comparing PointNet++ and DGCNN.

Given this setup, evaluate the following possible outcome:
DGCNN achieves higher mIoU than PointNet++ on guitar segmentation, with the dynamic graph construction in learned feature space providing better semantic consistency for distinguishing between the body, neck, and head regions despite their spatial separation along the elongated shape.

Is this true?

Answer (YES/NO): YES